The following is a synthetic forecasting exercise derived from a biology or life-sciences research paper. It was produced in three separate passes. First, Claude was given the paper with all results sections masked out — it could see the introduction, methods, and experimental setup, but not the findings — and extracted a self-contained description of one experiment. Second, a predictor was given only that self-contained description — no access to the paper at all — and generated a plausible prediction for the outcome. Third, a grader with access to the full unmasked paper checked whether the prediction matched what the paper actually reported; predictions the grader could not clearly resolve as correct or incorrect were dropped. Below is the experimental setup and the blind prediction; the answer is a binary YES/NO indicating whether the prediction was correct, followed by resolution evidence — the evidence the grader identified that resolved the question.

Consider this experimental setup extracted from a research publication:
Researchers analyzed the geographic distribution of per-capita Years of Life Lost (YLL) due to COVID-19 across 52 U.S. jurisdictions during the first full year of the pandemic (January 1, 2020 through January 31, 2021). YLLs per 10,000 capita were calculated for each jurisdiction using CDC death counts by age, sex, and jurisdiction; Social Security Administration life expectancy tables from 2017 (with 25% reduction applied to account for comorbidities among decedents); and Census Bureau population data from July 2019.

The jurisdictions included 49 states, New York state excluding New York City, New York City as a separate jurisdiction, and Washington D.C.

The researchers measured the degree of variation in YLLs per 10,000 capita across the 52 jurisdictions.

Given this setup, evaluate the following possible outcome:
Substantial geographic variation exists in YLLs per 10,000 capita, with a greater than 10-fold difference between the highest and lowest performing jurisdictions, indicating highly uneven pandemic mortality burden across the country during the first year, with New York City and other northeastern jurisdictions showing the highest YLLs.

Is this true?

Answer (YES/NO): YES